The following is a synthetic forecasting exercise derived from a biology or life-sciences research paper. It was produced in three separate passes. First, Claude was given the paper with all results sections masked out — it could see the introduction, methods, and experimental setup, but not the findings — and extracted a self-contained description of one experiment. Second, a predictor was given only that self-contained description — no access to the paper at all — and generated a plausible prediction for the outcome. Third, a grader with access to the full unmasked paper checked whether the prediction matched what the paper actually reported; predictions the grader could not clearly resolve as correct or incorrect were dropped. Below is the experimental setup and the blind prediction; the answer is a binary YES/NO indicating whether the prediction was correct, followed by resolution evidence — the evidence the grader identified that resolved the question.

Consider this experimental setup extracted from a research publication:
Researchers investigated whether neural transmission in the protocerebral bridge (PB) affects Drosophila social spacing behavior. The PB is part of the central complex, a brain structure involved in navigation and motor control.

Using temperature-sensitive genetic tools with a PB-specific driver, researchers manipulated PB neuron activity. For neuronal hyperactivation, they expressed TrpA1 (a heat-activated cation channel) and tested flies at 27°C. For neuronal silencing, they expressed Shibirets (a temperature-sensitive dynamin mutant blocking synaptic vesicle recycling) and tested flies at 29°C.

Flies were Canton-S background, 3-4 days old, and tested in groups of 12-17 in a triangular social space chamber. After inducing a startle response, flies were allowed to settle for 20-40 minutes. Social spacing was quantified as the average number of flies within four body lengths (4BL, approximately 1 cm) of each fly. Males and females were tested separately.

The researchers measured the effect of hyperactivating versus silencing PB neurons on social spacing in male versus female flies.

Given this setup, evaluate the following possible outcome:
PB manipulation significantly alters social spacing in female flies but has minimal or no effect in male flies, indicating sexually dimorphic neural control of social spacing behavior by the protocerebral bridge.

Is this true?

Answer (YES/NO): NO